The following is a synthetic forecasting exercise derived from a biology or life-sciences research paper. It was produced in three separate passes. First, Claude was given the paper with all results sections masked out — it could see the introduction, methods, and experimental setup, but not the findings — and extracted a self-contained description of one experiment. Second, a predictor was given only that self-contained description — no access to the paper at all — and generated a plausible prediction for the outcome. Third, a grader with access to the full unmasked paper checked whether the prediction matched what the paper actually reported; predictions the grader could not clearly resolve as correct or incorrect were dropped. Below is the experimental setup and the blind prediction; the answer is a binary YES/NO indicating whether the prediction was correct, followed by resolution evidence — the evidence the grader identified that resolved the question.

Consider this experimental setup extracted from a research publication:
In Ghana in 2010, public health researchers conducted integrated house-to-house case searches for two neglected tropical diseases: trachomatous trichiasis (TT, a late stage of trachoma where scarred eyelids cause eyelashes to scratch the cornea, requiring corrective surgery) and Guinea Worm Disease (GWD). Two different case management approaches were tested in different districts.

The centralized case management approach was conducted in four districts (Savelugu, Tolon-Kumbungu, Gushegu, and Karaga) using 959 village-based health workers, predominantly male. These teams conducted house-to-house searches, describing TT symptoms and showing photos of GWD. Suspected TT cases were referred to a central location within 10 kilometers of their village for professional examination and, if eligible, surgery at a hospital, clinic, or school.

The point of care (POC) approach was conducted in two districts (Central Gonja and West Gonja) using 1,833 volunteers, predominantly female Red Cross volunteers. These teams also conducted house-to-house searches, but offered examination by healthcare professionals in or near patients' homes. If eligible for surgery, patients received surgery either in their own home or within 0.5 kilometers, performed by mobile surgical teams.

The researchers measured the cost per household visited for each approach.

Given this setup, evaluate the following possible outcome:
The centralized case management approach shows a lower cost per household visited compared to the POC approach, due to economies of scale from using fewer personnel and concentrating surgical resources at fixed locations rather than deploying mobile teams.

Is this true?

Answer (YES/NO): YES